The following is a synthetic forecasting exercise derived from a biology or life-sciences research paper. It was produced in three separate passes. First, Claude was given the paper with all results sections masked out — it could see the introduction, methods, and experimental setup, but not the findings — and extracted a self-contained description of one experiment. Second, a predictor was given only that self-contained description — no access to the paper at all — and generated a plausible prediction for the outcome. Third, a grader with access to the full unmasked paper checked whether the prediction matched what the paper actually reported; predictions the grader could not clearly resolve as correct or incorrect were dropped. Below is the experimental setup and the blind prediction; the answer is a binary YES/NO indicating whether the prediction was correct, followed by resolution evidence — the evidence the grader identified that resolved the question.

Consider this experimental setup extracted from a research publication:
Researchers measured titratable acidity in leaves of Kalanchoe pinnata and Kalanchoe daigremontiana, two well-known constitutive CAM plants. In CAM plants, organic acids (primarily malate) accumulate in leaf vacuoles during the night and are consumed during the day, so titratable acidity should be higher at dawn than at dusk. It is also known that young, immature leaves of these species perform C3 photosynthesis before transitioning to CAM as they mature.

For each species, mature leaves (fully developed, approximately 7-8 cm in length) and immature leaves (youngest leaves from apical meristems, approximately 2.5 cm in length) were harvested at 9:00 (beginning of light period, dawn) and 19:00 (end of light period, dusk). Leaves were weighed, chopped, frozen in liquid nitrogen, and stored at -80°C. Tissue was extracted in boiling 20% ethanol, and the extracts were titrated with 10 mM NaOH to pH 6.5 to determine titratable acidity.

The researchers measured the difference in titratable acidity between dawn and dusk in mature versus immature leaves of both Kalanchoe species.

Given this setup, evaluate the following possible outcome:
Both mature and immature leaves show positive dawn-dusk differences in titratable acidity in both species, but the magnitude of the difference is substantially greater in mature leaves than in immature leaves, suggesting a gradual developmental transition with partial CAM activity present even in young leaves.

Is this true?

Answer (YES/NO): NO